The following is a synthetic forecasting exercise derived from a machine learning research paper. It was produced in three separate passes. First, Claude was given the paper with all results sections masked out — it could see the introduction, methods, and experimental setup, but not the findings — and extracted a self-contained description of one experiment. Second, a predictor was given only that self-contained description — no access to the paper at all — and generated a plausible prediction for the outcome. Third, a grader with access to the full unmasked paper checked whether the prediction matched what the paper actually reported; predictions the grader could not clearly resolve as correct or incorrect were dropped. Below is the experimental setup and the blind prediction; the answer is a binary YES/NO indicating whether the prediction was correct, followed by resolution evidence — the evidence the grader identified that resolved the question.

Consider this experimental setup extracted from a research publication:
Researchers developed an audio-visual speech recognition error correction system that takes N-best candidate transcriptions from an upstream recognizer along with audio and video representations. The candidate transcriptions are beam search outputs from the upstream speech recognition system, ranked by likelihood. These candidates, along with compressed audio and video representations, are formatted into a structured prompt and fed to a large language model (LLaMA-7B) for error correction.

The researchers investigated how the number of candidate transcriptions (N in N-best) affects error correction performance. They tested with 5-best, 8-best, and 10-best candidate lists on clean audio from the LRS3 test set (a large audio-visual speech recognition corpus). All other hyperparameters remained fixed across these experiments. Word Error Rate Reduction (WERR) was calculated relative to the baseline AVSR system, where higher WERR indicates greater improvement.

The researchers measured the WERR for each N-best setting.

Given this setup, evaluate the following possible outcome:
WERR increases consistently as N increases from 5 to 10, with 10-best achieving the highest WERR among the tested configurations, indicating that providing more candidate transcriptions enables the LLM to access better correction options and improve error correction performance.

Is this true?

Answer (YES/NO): YES